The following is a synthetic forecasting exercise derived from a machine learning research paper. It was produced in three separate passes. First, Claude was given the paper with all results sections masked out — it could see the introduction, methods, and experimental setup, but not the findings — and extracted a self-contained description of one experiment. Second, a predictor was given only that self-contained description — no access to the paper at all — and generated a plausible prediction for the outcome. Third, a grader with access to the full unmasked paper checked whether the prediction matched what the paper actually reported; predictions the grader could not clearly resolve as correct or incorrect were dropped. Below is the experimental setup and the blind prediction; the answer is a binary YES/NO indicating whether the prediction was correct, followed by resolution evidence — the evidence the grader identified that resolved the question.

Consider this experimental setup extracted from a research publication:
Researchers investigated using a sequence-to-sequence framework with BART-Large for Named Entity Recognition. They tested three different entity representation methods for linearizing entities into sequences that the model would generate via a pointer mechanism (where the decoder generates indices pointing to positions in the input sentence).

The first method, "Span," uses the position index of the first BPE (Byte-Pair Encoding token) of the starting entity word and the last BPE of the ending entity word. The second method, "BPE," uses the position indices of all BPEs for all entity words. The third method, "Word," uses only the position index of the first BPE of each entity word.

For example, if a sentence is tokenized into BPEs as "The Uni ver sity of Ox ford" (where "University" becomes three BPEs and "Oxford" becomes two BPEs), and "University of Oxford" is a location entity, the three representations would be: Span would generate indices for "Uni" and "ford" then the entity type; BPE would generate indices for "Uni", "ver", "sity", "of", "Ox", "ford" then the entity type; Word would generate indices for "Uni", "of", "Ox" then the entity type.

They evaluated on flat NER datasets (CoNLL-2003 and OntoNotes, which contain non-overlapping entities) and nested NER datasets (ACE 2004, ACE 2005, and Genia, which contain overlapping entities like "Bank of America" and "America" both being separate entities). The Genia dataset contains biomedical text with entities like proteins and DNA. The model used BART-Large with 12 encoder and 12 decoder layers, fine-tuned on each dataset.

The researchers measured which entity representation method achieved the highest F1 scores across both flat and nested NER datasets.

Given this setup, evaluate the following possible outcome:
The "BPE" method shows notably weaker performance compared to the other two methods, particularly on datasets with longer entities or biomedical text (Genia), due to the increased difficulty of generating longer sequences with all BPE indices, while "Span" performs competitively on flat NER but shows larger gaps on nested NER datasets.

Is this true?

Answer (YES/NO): NO